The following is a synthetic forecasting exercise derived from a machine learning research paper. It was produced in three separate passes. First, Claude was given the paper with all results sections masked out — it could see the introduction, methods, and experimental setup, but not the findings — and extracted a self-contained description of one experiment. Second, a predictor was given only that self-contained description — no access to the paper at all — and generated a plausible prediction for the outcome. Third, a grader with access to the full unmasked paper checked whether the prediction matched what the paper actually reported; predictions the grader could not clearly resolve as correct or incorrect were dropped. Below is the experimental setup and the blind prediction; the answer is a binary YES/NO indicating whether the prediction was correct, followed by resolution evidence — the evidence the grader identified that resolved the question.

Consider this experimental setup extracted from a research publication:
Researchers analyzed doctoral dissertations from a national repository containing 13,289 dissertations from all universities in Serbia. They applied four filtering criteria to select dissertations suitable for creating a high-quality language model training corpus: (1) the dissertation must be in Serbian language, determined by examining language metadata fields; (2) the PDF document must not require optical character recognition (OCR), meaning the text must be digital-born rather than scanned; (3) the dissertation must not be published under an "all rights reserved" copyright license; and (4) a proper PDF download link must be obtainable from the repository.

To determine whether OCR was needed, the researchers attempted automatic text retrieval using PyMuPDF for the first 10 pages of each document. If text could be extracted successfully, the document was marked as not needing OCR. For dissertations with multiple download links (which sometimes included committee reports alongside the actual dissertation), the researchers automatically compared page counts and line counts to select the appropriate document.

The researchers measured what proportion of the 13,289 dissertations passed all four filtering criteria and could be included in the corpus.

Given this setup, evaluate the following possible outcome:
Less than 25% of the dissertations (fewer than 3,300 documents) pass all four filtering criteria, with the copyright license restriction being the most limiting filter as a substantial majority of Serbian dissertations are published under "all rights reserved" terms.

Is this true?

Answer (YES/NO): NO